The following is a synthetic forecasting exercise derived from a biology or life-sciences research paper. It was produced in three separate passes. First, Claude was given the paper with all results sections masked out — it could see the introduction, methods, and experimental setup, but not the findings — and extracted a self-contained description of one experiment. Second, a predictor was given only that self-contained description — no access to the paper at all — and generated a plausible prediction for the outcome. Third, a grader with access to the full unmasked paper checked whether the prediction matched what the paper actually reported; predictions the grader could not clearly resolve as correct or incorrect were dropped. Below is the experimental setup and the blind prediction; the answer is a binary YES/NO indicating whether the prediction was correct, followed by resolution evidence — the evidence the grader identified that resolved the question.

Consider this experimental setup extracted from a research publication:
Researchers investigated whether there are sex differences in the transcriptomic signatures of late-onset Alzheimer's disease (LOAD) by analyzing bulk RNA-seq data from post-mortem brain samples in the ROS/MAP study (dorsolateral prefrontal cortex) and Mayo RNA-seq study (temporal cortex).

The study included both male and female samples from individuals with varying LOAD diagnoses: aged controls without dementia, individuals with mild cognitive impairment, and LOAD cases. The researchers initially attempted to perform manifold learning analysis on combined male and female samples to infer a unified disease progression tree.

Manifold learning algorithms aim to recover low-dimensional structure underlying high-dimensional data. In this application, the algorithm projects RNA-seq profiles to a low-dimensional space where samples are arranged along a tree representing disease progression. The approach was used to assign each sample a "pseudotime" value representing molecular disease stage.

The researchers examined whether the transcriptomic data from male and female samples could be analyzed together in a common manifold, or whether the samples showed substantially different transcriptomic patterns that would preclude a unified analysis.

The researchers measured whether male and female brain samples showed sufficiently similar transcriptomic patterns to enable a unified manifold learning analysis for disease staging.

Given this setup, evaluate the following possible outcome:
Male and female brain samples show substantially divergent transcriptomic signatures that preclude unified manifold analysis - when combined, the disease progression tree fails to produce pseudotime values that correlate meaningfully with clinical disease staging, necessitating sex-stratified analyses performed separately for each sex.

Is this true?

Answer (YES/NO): NO